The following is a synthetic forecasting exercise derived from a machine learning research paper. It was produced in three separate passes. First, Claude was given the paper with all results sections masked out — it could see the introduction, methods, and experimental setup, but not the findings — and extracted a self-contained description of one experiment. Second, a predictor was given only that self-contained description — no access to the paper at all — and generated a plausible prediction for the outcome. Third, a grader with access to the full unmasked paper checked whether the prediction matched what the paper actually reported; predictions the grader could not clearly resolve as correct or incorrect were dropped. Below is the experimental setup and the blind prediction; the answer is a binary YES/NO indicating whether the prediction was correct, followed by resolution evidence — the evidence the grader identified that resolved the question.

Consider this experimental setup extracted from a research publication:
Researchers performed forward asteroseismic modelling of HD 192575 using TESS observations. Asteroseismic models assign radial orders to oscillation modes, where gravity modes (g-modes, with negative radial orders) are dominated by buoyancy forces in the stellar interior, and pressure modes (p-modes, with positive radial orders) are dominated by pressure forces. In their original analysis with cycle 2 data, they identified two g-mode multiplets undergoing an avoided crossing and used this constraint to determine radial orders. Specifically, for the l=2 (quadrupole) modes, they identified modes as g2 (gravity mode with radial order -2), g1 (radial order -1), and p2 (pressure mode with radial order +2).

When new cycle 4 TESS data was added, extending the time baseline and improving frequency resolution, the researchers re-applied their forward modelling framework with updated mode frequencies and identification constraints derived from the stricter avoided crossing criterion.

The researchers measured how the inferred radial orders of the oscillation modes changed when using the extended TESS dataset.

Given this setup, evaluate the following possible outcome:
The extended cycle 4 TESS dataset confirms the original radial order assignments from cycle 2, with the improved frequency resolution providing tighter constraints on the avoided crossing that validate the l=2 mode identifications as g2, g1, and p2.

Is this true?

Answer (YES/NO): NO